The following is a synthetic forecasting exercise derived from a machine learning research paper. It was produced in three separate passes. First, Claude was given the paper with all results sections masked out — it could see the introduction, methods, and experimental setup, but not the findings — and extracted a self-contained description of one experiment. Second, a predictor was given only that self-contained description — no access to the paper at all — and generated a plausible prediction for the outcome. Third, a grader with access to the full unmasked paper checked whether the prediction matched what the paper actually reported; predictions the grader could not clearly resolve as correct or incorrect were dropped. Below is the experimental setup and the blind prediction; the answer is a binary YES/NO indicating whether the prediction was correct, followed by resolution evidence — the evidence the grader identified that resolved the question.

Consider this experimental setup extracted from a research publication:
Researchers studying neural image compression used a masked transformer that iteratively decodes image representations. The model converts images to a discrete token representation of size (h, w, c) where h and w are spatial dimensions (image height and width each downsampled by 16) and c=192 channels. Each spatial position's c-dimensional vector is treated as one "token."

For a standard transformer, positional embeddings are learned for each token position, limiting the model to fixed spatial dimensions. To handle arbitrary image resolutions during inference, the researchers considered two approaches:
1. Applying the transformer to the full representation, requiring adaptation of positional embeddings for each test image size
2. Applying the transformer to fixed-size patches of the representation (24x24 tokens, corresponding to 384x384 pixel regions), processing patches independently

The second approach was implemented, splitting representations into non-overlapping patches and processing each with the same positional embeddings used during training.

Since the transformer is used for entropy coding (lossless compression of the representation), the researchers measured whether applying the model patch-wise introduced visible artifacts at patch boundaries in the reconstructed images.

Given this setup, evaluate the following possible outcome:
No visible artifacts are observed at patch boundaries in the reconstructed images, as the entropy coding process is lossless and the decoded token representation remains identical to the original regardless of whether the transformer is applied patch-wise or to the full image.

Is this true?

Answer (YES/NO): YES